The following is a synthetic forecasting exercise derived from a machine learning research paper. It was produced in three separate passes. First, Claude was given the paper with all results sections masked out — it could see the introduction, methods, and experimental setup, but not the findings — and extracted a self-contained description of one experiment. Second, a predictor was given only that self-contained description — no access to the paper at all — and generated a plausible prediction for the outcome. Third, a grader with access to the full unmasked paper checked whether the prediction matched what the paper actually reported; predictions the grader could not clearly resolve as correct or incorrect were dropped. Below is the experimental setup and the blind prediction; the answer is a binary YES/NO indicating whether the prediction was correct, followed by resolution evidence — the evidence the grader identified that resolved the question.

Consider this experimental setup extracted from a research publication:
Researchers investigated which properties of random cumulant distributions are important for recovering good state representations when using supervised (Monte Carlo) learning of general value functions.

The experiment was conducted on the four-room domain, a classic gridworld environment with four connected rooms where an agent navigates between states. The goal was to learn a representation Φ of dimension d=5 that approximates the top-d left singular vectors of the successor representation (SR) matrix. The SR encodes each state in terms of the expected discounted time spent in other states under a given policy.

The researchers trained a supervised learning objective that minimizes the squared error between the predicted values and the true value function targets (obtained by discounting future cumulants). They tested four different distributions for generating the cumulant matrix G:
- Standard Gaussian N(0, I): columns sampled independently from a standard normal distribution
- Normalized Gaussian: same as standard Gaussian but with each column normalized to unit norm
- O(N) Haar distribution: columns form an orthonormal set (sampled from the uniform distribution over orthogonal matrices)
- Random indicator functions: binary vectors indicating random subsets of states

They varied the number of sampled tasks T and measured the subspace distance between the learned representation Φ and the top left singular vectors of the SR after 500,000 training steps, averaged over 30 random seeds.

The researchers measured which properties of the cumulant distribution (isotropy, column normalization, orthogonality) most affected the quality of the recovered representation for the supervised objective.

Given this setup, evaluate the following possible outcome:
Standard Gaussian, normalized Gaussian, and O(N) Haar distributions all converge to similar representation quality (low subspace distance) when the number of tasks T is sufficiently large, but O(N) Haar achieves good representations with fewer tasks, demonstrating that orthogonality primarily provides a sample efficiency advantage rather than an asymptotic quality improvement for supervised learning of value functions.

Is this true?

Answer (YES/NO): NO